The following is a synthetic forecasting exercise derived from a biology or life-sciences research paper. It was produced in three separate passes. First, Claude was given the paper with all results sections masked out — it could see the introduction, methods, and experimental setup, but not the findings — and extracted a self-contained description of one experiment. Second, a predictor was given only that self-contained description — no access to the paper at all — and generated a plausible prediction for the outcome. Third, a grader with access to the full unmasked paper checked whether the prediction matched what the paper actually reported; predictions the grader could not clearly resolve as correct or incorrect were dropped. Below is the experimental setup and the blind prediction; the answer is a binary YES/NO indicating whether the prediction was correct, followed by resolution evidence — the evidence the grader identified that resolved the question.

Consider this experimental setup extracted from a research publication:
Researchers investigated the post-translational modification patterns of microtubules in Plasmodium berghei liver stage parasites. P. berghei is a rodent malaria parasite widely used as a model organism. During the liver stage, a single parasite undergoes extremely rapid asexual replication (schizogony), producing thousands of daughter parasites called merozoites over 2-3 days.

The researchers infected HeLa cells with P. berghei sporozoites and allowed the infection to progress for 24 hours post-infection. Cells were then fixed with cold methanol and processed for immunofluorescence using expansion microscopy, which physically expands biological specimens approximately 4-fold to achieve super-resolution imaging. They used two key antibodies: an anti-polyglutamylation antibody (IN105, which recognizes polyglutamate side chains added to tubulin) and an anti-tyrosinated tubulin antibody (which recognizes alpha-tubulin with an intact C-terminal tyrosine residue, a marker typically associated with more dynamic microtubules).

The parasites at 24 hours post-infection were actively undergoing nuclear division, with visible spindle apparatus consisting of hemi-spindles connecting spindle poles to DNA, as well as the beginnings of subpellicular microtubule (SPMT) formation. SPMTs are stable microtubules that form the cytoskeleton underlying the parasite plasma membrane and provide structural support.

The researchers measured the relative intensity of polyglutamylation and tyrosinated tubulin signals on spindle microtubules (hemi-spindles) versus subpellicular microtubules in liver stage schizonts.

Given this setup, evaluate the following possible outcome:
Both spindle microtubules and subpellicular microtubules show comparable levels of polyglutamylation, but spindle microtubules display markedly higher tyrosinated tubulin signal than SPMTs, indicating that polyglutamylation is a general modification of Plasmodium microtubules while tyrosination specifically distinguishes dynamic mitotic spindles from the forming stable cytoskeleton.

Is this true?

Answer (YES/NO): NO